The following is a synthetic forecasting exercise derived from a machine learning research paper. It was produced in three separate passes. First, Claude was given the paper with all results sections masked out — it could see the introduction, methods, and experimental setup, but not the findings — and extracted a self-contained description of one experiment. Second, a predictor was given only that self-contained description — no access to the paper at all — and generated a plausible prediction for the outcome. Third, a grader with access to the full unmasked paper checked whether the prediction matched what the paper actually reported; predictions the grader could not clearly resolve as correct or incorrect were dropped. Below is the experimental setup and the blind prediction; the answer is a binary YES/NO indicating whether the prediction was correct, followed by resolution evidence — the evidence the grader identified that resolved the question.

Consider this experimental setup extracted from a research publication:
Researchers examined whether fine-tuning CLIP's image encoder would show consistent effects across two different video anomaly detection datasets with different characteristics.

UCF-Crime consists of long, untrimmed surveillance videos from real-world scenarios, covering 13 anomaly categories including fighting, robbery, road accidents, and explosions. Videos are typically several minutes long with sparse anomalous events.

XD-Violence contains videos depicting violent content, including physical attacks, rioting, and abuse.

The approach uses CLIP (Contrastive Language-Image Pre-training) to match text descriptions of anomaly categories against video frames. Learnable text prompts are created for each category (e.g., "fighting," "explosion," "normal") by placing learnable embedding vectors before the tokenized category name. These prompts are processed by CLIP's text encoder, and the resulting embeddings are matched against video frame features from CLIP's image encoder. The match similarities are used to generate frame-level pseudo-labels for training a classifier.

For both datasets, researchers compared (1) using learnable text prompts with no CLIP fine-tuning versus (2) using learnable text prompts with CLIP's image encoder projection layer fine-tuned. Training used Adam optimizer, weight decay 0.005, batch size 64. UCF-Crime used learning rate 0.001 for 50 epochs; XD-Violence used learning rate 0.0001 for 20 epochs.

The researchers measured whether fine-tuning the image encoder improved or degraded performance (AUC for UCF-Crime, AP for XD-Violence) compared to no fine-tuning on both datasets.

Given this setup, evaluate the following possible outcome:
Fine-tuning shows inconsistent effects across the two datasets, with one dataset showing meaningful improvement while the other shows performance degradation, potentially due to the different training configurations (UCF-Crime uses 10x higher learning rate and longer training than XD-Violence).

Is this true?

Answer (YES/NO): NO